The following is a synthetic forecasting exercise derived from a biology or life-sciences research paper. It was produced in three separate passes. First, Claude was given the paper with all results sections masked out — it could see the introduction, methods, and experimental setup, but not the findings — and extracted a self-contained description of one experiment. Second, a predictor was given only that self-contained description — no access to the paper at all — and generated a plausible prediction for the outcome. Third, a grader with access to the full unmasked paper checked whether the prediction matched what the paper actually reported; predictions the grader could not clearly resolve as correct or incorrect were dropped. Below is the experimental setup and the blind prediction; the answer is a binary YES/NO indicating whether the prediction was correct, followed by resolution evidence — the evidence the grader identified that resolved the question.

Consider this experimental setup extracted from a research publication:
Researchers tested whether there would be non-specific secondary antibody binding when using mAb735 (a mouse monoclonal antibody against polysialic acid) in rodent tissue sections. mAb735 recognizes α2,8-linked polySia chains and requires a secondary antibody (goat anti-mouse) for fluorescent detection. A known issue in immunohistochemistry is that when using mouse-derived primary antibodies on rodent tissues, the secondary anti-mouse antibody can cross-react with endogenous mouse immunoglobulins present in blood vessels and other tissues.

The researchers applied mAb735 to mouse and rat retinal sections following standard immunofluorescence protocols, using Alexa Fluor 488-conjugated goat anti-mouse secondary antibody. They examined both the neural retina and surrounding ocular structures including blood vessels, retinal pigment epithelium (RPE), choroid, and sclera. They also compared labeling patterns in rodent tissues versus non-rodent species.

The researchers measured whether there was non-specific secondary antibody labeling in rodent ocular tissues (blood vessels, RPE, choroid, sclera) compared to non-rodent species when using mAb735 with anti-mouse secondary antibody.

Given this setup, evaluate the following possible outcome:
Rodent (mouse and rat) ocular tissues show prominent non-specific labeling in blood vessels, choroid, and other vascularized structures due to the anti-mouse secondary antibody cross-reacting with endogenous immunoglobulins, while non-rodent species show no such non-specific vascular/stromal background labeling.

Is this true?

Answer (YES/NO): YES